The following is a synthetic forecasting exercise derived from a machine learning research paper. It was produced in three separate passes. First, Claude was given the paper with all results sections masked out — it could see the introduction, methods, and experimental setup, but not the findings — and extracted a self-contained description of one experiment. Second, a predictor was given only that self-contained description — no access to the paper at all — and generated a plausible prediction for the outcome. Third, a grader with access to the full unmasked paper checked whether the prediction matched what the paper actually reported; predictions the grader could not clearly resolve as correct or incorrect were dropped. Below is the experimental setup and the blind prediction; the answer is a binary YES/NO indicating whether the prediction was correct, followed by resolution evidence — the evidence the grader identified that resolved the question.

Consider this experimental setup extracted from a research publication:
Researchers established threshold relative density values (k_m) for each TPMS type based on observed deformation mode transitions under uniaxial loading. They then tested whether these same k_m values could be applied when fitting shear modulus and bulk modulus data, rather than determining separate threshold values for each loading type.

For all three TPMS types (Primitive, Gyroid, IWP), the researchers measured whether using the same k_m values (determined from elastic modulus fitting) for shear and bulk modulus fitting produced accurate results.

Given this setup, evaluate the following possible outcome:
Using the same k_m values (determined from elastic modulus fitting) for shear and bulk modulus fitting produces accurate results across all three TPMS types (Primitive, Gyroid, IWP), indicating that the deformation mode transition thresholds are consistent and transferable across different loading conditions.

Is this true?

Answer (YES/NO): YES